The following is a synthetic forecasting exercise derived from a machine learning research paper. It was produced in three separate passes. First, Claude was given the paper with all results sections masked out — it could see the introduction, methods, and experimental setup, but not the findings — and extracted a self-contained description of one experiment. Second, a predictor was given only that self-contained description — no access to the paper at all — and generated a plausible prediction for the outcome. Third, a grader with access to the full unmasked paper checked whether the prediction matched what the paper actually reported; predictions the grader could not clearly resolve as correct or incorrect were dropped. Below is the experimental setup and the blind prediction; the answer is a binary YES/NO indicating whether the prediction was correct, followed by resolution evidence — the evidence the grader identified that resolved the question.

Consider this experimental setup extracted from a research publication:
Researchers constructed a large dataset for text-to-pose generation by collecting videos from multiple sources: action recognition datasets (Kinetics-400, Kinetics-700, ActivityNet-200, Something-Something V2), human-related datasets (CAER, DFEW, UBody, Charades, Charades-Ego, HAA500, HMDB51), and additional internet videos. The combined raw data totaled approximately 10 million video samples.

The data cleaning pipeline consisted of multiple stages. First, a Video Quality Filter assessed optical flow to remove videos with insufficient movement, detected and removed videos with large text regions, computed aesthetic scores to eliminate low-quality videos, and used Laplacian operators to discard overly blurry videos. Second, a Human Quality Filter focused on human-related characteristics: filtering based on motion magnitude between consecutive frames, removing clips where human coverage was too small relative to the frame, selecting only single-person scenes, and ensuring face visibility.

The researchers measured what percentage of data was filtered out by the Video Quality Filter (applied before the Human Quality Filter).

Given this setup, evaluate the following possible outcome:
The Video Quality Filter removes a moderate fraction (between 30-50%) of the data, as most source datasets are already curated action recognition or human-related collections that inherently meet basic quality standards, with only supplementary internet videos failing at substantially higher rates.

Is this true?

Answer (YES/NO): YES